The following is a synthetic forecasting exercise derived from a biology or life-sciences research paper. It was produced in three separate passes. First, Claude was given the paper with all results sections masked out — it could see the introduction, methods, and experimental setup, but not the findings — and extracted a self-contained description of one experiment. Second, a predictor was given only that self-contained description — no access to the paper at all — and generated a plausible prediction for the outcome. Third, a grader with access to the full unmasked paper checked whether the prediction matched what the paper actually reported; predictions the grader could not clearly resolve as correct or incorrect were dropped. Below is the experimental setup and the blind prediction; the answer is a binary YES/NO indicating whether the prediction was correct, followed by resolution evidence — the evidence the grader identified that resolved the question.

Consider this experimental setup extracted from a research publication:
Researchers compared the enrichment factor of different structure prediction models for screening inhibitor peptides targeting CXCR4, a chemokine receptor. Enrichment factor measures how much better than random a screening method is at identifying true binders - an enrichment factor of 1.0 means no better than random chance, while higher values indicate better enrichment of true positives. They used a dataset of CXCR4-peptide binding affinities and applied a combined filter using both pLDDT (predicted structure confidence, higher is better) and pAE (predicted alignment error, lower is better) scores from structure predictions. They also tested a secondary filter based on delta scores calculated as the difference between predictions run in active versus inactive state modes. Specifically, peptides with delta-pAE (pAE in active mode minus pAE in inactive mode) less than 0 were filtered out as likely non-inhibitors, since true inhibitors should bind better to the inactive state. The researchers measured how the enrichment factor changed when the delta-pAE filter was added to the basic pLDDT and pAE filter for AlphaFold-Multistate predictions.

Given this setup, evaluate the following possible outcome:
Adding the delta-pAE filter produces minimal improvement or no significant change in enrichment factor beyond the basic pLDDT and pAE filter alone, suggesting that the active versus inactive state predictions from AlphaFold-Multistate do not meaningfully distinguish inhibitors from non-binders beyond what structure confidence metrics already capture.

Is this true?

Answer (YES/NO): YES